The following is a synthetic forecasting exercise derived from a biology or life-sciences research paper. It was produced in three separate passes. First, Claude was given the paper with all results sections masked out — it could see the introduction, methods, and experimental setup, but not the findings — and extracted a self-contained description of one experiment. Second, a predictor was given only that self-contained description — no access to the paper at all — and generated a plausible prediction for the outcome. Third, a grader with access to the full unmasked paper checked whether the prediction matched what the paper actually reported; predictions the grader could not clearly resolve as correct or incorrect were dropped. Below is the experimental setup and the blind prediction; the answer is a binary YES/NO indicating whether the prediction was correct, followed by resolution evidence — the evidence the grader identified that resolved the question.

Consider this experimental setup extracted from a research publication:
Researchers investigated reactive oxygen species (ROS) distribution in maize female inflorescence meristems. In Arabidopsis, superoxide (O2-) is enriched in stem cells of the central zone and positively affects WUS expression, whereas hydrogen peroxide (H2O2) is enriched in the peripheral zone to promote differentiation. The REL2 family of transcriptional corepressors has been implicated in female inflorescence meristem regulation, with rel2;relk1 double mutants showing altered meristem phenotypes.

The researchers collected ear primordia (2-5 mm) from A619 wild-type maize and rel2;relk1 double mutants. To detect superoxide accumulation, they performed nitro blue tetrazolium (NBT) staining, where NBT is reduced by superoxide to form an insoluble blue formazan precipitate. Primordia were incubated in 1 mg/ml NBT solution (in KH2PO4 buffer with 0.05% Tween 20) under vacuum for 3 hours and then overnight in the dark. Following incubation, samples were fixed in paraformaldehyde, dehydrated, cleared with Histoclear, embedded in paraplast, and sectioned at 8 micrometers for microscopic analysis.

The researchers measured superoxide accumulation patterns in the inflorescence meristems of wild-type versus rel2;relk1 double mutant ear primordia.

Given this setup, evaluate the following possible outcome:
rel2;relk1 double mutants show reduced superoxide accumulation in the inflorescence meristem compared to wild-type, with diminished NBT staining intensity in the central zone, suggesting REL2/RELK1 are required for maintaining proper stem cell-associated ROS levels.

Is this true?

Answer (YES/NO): NO